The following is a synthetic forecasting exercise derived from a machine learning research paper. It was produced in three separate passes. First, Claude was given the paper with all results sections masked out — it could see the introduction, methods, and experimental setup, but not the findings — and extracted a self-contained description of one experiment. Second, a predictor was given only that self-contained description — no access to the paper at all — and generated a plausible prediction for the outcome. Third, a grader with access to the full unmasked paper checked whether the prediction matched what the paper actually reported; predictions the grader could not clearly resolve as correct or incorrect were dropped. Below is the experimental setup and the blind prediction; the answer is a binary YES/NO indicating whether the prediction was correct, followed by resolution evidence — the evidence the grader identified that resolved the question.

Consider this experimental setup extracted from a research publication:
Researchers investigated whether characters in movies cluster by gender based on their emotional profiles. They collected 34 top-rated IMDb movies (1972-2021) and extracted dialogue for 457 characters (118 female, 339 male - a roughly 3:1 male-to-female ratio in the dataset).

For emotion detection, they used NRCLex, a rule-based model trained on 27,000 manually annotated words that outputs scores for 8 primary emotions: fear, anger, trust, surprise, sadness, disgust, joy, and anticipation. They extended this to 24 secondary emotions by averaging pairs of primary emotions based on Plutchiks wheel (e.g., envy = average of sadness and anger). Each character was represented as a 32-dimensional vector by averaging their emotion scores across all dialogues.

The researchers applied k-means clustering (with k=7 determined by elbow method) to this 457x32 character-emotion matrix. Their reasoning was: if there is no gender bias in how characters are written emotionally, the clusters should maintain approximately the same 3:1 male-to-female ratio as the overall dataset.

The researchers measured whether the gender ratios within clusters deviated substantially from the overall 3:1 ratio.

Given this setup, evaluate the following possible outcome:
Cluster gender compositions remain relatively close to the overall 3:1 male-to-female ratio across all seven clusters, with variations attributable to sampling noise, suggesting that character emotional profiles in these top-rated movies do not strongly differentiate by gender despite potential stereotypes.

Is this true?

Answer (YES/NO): NO